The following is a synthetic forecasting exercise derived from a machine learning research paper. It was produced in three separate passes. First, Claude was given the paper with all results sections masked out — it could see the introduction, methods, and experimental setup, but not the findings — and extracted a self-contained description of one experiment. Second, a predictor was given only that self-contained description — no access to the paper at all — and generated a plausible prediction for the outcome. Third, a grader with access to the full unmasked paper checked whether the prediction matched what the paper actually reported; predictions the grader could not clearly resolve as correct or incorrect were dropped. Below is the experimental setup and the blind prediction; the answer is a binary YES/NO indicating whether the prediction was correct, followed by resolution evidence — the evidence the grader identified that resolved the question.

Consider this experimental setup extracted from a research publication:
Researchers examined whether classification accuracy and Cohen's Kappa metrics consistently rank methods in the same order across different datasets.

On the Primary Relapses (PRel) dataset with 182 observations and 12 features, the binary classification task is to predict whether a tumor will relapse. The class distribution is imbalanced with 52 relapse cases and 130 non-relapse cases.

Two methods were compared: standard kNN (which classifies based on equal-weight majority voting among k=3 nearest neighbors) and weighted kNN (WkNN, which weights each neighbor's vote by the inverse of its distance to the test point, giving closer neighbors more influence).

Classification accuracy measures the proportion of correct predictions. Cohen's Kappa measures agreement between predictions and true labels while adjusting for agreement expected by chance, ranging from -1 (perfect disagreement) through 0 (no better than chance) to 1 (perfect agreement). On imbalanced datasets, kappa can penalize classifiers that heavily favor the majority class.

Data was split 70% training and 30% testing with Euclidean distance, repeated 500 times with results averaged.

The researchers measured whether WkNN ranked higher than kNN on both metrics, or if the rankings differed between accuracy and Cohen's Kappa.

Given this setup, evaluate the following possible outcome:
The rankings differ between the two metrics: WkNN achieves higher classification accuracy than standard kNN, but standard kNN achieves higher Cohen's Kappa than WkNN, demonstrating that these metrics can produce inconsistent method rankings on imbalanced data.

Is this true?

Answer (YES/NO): NO